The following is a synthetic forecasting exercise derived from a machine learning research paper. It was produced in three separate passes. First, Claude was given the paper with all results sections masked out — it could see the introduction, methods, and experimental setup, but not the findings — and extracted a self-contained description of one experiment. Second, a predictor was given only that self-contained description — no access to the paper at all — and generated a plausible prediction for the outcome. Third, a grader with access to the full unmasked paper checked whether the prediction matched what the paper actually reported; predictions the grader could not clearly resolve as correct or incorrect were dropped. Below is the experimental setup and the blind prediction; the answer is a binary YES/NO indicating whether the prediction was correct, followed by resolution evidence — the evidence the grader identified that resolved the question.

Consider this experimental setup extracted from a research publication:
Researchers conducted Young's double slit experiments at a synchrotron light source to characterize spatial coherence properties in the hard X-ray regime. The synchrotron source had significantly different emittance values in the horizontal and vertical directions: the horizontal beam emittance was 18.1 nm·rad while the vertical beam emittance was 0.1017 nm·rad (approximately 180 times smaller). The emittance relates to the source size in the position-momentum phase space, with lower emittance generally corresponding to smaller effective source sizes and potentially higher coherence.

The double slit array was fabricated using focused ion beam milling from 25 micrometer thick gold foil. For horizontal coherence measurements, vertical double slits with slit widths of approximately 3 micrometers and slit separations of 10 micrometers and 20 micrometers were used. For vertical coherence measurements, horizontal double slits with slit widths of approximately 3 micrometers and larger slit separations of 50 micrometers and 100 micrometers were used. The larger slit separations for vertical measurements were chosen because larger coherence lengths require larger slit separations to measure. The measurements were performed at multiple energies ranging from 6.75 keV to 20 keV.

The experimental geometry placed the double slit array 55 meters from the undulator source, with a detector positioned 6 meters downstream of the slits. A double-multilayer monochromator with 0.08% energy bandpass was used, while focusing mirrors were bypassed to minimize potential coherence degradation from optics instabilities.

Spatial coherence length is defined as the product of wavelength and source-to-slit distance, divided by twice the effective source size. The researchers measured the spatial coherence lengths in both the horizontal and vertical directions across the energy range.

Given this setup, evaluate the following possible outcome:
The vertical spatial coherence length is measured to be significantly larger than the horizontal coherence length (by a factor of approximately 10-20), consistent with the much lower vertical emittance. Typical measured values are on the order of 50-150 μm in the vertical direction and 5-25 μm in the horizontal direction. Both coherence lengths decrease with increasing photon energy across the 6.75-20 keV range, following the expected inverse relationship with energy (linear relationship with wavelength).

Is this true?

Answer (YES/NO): NO